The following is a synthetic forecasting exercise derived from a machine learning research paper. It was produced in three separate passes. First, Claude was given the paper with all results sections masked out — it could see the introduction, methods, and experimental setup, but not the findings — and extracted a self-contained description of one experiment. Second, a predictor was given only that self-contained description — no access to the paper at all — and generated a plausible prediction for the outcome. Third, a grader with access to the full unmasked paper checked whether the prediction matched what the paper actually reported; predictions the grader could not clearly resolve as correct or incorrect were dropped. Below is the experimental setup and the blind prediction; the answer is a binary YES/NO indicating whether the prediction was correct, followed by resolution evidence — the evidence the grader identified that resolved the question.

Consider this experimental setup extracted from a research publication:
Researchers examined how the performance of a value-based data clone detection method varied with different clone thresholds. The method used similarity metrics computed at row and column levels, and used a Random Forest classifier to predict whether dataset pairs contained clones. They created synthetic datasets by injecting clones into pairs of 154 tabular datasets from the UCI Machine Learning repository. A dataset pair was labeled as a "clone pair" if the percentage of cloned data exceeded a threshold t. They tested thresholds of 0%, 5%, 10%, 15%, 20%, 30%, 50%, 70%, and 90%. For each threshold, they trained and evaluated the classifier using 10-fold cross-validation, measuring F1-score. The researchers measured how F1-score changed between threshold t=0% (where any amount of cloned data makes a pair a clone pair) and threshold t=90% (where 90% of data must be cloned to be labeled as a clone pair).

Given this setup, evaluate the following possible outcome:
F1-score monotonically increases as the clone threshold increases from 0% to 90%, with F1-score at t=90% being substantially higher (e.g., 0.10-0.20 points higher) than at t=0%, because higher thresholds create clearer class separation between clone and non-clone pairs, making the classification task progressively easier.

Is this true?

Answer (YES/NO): NO